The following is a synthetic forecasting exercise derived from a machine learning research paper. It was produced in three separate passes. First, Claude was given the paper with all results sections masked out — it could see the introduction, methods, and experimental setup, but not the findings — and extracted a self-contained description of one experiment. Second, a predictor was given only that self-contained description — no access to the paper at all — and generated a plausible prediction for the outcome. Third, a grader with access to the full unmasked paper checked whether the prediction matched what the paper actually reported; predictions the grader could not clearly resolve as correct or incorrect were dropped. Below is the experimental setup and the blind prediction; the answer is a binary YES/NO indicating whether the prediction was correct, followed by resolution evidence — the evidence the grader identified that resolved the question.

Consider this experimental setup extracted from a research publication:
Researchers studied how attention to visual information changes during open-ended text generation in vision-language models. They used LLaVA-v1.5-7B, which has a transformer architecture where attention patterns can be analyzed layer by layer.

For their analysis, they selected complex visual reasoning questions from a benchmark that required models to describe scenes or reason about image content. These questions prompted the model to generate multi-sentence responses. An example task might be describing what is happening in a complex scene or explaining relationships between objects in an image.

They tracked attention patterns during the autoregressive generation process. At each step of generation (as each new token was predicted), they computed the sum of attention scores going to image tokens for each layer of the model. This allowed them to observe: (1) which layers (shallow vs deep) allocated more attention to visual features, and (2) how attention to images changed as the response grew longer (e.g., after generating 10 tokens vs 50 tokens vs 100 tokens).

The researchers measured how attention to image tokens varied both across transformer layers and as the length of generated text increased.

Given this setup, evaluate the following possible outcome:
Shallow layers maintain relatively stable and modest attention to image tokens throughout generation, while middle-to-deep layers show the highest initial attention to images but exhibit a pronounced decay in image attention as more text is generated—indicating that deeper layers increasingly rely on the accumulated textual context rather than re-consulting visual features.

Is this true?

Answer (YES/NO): NO